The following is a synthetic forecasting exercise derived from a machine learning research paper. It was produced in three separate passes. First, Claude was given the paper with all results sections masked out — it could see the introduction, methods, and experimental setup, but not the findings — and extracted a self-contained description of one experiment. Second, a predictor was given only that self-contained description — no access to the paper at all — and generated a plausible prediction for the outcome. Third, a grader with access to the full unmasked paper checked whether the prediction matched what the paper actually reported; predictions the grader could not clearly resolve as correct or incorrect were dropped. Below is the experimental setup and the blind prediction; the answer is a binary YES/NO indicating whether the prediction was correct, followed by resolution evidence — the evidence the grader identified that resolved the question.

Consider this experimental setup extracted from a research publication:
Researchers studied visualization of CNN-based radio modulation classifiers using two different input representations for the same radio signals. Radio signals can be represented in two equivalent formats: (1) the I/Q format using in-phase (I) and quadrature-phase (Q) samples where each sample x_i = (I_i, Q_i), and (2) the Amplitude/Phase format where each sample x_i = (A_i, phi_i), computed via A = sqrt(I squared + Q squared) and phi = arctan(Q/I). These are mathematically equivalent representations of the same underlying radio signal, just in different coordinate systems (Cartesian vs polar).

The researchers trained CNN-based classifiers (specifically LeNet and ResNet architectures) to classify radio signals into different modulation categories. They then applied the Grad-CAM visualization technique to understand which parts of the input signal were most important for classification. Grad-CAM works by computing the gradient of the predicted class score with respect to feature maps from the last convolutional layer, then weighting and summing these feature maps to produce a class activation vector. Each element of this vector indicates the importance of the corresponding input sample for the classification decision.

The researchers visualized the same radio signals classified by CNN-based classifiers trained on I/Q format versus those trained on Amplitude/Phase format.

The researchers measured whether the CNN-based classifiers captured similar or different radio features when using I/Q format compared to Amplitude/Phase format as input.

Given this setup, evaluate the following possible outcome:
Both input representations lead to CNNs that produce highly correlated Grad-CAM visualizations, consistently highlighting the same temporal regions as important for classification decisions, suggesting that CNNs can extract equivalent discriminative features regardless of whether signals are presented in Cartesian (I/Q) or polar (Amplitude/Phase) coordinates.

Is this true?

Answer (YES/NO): YES